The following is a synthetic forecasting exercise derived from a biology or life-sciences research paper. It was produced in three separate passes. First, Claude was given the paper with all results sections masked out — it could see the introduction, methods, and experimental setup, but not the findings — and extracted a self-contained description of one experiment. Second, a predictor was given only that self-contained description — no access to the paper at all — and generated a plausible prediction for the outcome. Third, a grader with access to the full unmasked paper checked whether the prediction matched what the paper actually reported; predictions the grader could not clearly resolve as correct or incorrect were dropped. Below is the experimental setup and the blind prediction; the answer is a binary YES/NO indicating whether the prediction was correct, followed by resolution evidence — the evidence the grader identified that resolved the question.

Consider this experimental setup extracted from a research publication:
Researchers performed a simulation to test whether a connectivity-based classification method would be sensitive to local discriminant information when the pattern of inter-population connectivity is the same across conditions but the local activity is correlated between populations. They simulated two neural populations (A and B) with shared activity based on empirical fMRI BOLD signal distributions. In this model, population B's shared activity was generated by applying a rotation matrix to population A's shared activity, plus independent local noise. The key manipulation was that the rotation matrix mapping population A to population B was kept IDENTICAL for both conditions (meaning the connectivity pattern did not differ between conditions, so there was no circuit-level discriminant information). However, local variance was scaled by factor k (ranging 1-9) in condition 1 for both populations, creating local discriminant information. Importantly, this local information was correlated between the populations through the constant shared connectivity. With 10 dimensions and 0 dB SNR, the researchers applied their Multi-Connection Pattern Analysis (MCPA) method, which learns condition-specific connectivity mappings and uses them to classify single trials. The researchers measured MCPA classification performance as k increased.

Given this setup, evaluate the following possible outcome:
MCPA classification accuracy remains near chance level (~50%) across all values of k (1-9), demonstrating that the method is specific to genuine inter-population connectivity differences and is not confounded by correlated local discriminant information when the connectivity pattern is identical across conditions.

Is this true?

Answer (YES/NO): YES